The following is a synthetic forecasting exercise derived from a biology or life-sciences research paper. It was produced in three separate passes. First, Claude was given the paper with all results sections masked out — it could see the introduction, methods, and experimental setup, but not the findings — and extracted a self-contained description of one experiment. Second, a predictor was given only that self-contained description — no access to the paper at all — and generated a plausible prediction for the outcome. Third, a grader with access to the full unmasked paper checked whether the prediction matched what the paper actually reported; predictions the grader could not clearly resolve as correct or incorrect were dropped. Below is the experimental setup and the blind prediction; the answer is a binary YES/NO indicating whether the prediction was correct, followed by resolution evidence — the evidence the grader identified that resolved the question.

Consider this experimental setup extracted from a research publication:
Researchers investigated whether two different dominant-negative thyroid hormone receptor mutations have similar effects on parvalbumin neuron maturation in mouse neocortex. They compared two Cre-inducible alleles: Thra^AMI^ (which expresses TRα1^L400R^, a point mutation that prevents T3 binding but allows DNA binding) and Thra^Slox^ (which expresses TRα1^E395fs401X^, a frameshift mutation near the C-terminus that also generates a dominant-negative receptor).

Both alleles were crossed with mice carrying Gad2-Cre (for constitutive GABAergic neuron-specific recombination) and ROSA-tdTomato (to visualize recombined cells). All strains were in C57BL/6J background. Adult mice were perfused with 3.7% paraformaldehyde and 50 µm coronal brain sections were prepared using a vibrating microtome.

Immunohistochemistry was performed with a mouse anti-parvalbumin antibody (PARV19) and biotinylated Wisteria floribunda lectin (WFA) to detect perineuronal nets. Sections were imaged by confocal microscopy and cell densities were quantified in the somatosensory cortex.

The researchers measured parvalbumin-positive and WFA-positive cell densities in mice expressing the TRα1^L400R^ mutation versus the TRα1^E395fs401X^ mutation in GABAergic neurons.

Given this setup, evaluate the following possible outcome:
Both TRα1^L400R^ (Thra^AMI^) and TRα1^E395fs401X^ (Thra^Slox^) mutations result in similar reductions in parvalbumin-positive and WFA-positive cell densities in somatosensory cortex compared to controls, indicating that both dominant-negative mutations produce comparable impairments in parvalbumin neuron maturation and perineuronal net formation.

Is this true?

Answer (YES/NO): YES